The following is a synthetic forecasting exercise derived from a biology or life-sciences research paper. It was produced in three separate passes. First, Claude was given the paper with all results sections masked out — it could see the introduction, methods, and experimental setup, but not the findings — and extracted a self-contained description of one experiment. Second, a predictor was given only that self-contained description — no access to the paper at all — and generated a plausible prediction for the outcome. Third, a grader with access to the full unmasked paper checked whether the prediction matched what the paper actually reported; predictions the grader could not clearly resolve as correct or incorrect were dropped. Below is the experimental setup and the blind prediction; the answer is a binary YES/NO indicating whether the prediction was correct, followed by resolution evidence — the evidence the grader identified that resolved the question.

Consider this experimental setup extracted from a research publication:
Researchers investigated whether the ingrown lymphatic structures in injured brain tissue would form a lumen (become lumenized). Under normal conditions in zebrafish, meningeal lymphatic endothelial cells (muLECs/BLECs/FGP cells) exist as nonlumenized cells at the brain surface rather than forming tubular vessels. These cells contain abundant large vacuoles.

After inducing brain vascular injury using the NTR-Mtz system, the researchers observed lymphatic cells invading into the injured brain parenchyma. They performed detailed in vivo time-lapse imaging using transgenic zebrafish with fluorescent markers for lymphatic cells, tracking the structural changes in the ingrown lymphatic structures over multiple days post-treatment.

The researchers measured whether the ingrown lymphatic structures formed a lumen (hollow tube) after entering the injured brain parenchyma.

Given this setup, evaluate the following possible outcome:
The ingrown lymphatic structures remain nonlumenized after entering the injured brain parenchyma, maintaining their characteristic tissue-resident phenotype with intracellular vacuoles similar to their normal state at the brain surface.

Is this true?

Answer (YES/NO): NO